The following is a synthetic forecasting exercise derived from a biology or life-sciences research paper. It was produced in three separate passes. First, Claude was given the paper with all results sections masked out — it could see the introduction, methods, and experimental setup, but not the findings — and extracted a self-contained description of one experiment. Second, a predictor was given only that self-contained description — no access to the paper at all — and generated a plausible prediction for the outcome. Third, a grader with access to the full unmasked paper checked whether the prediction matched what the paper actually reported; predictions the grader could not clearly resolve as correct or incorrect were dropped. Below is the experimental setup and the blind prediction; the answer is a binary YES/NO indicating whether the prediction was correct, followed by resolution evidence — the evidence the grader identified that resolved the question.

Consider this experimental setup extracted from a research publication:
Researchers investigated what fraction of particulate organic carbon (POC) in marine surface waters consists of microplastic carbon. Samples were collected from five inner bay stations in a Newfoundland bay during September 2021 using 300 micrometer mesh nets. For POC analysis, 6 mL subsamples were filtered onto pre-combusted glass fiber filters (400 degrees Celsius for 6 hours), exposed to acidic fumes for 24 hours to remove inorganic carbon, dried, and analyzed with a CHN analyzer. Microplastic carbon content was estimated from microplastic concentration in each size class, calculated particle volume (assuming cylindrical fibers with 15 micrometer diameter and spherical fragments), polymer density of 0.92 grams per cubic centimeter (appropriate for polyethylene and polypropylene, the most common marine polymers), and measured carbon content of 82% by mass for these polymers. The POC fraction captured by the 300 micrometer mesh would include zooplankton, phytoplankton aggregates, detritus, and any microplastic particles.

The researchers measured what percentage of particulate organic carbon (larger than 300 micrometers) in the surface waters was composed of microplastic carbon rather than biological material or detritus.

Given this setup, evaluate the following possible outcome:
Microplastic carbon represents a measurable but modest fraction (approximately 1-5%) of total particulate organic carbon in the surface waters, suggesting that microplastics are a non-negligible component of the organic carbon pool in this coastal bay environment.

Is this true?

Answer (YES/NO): NO